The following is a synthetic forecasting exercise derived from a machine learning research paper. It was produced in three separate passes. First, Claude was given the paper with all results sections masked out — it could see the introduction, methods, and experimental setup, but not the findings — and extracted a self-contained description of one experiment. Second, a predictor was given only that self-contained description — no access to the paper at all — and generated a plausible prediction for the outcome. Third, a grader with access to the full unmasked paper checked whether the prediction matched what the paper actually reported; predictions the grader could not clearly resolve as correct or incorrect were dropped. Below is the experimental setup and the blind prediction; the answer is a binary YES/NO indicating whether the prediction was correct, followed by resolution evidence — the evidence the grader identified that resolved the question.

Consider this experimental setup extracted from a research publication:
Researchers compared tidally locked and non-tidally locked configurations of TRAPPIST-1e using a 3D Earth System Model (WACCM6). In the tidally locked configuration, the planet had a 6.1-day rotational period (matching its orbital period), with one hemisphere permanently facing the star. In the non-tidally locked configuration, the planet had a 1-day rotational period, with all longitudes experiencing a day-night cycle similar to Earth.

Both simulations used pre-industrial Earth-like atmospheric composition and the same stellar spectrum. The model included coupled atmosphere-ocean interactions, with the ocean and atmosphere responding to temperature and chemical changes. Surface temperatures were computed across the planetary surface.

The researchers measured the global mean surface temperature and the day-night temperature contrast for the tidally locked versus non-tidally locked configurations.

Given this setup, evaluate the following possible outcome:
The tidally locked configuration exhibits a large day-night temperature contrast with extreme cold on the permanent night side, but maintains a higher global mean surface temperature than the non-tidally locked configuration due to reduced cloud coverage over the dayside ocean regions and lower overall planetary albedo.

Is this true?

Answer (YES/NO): NO